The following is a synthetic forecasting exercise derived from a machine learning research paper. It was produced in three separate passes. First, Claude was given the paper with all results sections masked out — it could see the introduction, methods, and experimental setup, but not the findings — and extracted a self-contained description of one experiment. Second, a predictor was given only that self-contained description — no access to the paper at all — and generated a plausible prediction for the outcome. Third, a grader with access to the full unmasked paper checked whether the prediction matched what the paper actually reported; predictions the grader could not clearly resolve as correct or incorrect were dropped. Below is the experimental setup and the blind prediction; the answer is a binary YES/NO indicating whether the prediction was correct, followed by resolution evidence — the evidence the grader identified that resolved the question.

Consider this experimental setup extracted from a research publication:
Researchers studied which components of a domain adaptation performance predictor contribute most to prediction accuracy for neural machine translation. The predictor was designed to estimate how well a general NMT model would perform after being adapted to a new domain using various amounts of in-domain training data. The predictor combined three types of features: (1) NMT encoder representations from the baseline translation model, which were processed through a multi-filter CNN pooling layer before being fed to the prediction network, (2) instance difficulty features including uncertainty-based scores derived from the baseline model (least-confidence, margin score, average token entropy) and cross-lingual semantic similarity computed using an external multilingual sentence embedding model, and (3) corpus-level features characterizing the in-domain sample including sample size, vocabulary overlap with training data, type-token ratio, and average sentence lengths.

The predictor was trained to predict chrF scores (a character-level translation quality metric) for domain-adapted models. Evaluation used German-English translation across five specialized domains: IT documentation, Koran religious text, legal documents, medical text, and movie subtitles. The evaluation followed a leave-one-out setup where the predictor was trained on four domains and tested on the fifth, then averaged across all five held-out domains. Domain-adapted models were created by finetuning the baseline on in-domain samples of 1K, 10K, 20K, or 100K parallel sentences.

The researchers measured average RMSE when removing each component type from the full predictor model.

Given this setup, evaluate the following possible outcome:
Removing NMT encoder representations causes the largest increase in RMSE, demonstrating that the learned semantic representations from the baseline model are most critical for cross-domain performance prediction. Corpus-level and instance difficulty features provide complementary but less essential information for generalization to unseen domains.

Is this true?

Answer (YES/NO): YES